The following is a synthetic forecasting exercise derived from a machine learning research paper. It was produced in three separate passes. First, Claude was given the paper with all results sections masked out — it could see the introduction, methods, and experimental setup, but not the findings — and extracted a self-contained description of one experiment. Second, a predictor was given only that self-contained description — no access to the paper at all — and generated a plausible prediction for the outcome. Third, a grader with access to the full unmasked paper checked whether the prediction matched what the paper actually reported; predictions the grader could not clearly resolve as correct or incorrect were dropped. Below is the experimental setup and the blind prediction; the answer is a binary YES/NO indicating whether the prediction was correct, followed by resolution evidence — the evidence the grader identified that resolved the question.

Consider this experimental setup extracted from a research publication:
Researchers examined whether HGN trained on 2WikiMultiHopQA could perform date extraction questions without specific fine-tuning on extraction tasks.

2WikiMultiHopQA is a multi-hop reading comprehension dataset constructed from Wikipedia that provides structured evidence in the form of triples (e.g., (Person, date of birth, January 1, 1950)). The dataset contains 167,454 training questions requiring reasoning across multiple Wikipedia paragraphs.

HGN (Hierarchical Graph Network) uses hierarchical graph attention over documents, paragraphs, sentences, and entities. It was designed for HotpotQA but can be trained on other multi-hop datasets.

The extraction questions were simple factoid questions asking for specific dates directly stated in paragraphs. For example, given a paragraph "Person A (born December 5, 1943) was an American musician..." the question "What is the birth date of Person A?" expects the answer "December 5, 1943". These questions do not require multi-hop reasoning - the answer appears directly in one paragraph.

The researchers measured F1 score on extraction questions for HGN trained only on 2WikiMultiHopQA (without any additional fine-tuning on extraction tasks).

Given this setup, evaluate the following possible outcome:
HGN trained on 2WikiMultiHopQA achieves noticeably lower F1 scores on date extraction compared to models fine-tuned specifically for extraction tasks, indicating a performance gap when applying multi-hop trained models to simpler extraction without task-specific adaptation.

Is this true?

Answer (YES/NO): YES